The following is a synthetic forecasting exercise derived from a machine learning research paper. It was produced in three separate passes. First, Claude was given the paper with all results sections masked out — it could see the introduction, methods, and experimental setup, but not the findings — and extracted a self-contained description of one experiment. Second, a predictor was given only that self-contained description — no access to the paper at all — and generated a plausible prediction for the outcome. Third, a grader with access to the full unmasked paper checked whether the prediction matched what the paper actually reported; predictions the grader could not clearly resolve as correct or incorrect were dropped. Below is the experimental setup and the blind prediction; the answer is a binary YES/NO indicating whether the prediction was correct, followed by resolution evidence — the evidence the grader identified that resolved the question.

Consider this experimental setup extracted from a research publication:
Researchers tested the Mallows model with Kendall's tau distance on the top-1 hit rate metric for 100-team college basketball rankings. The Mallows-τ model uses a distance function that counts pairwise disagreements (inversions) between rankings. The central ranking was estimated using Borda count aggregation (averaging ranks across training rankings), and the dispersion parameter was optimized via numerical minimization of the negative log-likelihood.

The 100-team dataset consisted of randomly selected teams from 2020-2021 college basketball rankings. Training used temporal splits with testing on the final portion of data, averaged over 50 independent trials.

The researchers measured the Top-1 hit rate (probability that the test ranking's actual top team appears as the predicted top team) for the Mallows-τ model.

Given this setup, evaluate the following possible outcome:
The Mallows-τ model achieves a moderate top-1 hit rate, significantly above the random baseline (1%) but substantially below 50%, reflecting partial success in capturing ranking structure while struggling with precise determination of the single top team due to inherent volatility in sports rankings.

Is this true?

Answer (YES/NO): NO